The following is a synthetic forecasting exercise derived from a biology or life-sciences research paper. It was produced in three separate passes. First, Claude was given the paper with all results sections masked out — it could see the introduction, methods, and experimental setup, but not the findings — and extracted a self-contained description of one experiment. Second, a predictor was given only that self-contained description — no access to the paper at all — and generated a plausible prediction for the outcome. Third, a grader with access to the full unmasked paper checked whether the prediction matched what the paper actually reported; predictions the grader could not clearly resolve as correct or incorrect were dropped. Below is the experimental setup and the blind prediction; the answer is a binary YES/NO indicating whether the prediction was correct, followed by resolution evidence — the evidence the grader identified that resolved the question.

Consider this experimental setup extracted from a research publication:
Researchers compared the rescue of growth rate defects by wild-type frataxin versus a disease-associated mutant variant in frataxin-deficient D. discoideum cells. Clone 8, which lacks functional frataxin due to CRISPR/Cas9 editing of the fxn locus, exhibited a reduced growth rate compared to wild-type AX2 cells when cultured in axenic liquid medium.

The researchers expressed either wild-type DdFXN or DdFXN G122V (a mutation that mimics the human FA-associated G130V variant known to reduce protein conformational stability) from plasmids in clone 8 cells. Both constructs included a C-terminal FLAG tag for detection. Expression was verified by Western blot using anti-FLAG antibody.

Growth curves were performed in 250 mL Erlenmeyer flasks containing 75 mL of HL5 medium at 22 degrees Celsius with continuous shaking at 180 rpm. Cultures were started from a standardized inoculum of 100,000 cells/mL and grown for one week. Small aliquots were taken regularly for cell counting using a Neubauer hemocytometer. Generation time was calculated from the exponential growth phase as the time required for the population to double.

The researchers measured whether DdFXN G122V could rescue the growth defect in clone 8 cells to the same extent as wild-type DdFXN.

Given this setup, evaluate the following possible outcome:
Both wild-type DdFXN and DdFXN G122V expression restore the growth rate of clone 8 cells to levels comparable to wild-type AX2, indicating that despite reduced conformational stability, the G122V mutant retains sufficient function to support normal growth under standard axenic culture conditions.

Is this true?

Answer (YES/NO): YES